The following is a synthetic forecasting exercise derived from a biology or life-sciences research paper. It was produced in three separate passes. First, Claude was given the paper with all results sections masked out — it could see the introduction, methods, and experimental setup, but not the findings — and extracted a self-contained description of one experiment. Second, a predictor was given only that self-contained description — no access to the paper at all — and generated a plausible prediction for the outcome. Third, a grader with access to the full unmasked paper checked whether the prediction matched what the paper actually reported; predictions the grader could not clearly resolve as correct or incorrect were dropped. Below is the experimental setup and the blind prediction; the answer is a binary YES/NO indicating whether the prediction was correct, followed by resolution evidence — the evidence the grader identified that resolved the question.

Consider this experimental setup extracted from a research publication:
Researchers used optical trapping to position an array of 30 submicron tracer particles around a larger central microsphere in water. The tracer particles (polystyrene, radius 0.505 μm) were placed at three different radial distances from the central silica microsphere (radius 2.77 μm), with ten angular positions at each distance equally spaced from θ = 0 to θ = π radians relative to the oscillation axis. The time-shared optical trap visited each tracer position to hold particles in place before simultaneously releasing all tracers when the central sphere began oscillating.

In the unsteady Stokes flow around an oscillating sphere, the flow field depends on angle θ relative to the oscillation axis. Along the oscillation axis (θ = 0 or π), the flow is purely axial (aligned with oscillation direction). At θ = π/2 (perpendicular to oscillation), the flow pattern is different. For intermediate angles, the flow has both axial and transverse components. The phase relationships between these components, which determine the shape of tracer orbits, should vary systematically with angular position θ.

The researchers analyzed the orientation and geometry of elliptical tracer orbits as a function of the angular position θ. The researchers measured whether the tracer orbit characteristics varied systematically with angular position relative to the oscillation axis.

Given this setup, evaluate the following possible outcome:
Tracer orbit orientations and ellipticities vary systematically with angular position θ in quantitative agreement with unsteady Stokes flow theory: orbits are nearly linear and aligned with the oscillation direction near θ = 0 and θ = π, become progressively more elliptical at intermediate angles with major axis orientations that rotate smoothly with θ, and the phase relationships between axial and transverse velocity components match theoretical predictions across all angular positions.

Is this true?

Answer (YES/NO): YES